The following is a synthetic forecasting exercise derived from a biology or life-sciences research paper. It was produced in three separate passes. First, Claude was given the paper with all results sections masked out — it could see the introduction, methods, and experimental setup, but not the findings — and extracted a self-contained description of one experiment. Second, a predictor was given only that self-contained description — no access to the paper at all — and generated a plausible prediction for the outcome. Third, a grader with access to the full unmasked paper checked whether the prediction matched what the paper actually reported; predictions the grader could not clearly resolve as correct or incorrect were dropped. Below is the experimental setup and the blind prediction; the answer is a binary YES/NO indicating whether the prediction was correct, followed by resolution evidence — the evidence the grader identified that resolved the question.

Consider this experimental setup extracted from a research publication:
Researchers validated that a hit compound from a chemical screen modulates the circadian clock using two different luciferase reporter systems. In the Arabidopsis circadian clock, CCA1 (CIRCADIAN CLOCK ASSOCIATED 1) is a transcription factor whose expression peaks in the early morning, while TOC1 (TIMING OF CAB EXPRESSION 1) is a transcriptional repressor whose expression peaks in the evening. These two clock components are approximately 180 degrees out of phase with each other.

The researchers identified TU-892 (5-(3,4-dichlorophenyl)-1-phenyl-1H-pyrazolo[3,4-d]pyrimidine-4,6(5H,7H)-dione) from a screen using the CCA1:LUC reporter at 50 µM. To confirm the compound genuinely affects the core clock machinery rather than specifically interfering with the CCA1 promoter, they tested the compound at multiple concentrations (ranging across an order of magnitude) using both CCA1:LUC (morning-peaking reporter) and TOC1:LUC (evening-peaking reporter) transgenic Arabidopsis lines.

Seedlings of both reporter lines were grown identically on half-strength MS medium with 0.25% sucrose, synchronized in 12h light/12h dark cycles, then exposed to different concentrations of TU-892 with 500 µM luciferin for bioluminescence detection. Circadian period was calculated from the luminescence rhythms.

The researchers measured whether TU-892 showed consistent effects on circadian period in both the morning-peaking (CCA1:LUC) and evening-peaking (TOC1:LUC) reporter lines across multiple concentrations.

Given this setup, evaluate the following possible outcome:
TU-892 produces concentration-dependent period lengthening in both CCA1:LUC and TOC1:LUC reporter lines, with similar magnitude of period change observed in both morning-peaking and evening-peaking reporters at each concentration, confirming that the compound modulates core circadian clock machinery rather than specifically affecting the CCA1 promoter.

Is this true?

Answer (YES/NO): YES